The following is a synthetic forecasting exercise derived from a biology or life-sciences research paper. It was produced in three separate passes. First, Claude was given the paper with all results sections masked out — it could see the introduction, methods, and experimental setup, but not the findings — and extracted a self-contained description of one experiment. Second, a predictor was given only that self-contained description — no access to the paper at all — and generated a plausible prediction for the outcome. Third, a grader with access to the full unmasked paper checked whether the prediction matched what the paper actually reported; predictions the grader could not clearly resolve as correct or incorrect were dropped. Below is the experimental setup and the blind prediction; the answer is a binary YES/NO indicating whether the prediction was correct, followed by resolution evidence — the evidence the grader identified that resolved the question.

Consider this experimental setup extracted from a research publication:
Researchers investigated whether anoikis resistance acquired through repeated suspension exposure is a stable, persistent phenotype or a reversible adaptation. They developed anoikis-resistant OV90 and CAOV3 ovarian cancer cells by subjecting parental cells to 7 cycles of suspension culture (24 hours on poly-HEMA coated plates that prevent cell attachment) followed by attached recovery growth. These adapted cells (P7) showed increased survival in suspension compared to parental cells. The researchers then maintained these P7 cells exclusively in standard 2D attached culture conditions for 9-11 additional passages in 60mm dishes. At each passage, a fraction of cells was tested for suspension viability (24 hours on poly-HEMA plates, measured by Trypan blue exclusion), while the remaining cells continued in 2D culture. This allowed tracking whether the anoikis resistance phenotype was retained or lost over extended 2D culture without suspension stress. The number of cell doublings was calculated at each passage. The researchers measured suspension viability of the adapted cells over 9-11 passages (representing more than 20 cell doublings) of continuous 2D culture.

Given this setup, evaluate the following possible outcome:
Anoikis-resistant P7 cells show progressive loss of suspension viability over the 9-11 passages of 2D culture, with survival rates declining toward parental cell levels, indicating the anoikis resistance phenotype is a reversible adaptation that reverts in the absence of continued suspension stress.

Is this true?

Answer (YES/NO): YES